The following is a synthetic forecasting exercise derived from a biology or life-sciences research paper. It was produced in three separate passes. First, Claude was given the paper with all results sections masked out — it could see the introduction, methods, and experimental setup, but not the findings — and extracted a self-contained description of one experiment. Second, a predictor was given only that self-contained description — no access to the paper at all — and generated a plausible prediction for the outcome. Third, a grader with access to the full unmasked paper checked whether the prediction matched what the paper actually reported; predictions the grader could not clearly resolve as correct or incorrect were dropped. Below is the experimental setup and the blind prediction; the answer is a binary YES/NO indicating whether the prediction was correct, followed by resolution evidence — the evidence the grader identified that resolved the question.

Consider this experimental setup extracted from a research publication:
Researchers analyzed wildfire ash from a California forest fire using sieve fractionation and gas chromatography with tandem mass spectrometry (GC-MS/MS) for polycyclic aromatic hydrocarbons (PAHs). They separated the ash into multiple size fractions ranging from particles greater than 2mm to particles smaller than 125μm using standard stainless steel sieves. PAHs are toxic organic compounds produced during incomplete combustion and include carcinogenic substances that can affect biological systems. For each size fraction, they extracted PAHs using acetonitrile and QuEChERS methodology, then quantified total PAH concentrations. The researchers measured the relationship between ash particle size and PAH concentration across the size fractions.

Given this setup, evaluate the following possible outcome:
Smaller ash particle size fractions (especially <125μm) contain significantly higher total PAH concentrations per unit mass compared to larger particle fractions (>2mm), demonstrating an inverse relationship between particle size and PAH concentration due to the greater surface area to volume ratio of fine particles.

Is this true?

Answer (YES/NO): NO